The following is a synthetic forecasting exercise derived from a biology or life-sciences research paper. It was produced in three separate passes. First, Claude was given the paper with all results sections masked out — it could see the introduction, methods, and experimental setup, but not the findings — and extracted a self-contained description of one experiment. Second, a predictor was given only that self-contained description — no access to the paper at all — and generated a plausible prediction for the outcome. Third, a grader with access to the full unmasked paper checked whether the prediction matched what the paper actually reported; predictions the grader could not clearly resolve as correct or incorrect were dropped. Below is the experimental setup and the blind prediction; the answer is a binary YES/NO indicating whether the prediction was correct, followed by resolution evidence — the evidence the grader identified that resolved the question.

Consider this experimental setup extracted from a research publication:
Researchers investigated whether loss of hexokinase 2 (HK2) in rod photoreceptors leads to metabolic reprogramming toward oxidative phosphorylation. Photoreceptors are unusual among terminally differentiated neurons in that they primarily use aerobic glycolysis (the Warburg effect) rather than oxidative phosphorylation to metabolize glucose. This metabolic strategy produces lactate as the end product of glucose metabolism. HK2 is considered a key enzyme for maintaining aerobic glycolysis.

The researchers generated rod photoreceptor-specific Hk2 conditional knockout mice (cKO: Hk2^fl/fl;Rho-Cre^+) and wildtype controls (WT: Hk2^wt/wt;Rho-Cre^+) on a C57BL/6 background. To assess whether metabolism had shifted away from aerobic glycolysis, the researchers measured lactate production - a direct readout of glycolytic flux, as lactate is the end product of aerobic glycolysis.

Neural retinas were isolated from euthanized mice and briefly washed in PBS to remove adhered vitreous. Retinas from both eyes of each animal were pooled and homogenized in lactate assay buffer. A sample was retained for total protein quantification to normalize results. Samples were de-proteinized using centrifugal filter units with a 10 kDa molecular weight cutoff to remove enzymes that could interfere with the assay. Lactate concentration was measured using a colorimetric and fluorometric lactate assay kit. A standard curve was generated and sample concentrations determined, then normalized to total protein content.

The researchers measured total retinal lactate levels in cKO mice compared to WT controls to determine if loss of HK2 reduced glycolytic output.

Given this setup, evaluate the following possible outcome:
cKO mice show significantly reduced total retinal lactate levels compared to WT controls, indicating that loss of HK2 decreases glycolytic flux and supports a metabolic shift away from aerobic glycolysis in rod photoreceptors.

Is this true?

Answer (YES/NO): NO